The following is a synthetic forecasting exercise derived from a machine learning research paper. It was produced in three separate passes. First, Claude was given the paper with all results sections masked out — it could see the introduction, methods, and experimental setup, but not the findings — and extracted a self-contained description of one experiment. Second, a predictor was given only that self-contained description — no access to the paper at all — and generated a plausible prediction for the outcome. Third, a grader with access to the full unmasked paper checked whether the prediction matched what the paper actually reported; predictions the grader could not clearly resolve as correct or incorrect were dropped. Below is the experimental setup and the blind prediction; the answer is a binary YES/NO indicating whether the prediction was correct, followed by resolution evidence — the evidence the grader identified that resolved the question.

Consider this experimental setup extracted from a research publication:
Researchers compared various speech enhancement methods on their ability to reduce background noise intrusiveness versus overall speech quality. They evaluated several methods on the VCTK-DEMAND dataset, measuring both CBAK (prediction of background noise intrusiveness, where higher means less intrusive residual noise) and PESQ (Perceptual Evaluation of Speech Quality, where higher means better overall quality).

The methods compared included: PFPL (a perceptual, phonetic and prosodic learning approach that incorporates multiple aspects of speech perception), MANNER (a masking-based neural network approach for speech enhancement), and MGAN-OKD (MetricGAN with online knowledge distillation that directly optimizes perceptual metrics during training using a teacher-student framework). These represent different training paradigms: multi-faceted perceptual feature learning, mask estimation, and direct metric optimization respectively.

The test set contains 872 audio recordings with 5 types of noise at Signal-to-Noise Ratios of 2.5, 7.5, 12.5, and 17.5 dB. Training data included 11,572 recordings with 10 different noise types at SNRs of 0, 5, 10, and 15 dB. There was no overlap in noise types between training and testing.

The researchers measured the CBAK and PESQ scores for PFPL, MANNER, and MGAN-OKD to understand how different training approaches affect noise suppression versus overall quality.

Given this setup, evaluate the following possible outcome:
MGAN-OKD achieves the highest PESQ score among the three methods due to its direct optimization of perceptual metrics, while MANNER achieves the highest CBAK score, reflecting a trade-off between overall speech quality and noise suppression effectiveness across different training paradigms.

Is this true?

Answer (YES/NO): NO